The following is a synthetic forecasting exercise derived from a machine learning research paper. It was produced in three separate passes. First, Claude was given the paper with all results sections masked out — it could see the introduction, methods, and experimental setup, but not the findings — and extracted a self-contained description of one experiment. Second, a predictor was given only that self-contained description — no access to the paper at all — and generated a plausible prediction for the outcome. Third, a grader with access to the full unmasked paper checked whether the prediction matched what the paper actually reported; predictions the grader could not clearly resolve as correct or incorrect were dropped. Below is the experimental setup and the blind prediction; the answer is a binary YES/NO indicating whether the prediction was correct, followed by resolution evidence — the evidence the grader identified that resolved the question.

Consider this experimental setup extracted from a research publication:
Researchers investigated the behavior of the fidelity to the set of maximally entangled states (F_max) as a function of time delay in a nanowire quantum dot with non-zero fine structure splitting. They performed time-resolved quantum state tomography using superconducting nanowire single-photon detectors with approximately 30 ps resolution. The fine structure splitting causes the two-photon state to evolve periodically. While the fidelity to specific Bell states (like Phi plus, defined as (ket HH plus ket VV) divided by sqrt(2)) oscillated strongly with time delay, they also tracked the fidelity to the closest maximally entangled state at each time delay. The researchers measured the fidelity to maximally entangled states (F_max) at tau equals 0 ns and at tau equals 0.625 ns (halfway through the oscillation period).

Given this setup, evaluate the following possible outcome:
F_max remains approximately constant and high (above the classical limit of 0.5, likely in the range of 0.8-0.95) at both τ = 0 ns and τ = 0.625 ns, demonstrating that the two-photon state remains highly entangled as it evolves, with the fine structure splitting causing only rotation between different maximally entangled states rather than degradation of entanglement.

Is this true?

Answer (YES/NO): YES